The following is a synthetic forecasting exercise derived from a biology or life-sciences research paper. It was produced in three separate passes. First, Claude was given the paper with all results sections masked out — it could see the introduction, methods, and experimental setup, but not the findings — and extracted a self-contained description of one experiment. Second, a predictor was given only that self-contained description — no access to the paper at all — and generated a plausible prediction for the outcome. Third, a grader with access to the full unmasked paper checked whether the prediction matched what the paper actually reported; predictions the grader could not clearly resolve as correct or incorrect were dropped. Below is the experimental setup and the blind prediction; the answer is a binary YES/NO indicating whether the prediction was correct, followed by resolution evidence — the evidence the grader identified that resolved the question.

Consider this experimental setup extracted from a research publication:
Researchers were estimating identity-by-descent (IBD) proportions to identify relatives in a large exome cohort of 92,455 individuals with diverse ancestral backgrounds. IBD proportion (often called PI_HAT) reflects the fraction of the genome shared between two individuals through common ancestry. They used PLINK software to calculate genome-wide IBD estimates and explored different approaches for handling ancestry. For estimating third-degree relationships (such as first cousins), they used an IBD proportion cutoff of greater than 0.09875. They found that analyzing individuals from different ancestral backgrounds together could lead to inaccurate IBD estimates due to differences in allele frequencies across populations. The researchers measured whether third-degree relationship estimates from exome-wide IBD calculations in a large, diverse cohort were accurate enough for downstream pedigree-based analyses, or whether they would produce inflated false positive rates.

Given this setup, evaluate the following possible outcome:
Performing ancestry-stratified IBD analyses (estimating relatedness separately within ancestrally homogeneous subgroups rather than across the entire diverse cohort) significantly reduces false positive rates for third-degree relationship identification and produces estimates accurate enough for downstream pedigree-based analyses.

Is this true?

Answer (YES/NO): NO